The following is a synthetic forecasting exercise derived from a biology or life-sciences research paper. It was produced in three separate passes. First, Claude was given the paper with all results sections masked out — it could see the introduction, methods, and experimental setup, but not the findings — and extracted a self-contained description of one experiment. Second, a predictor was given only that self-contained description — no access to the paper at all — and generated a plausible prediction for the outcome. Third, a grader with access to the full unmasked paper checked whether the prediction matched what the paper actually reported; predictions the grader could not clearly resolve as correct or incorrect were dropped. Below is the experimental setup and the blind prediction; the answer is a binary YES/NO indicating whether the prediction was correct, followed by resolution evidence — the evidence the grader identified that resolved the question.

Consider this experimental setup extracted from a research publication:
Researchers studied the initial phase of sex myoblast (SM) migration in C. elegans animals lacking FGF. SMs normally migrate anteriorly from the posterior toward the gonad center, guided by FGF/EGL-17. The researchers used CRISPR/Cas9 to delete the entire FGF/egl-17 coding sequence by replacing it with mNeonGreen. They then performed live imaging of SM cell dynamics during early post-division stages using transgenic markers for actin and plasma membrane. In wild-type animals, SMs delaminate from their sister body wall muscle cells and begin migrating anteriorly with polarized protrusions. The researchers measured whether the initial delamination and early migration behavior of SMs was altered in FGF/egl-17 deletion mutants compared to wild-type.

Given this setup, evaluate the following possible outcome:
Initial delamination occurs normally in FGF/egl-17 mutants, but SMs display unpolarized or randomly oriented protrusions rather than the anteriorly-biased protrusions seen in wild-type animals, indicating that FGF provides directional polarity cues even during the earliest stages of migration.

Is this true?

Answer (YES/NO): NO